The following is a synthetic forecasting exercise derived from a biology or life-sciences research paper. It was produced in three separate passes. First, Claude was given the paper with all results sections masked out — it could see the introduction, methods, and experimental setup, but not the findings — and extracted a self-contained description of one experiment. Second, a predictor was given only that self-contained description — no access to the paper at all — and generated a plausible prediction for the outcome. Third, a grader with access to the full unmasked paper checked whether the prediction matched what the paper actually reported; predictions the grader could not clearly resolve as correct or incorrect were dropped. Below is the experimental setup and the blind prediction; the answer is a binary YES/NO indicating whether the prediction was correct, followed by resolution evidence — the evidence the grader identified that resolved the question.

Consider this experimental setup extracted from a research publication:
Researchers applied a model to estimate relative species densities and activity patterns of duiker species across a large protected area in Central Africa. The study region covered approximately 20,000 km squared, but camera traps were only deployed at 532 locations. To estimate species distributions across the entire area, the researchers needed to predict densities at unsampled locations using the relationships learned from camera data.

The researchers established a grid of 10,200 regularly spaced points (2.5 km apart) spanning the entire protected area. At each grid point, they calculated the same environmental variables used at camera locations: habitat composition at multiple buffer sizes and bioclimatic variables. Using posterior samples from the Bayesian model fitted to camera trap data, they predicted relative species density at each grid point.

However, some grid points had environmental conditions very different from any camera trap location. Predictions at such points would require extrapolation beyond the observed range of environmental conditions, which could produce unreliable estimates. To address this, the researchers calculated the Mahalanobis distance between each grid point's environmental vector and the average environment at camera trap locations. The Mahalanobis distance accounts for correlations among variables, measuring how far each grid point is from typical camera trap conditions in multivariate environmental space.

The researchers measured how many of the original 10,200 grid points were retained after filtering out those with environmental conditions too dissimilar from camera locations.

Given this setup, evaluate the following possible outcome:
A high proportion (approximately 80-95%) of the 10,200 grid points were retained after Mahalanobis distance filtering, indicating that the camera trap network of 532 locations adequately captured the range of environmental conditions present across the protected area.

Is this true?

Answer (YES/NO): NO